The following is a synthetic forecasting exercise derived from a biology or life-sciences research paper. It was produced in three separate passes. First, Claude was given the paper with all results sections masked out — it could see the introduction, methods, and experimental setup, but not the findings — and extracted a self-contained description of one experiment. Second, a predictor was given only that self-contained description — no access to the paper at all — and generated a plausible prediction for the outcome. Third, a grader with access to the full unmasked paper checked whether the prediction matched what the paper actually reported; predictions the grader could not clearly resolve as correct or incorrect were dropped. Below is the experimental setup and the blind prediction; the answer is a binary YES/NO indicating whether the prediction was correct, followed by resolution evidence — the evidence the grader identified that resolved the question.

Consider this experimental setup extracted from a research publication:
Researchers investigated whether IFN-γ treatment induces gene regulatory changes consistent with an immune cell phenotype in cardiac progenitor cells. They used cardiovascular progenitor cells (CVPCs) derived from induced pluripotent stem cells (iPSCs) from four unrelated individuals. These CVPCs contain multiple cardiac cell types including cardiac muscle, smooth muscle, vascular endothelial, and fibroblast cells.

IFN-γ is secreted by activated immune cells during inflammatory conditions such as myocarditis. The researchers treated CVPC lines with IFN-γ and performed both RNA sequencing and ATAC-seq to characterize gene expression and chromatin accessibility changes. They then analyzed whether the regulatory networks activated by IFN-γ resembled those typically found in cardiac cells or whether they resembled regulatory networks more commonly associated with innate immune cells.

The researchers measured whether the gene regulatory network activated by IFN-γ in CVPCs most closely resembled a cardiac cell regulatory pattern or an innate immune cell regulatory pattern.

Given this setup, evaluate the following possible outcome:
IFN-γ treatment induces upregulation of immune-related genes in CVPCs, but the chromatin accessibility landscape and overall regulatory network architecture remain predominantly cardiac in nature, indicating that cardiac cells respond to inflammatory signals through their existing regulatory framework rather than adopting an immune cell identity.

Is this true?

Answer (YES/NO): NO